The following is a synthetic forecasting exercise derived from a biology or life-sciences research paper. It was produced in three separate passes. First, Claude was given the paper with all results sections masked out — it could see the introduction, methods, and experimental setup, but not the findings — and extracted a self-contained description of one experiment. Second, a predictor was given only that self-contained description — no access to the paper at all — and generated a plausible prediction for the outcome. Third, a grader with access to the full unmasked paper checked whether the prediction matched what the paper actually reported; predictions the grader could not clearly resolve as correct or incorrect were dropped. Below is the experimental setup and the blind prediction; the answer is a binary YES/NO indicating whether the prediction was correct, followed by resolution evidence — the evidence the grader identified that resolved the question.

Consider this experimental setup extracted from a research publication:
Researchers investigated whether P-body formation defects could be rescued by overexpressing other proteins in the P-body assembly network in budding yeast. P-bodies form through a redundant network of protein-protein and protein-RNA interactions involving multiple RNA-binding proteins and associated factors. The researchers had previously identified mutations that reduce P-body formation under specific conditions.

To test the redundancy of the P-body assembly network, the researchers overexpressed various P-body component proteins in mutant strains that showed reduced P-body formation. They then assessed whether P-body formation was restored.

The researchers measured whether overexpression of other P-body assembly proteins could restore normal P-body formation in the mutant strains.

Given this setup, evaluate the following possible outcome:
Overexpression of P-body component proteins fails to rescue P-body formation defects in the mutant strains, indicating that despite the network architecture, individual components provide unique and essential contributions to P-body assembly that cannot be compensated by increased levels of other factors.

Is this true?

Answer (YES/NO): NO